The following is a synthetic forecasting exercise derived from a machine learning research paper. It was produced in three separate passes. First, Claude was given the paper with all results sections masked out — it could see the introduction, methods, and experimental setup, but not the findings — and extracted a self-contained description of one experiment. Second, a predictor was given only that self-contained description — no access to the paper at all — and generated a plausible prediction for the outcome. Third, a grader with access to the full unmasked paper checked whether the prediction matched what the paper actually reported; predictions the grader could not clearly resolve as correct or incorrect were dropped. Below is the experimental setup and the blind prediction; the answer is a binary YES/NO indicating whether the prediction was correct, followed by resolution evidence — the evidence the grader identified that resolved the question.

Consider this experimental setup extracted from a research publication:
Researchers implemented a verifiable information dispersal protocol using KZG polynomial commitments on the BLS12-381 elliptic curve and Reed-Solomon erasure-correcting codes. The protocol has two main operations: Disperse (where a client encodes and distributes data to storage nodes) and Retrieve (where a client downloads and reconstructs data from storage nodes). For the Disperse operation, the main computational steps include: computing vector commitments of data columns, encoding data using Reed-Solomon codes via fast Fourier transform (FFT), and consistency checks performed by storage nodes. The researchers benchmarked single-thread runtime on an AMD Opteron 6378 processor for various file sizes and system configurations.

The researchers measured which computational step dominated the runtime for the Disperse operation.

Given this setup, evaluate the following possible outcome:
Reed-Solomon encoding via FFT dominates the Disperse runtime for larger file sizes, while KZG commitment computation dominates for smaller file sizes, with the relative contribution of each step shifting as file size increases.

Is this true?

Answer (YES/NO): NO